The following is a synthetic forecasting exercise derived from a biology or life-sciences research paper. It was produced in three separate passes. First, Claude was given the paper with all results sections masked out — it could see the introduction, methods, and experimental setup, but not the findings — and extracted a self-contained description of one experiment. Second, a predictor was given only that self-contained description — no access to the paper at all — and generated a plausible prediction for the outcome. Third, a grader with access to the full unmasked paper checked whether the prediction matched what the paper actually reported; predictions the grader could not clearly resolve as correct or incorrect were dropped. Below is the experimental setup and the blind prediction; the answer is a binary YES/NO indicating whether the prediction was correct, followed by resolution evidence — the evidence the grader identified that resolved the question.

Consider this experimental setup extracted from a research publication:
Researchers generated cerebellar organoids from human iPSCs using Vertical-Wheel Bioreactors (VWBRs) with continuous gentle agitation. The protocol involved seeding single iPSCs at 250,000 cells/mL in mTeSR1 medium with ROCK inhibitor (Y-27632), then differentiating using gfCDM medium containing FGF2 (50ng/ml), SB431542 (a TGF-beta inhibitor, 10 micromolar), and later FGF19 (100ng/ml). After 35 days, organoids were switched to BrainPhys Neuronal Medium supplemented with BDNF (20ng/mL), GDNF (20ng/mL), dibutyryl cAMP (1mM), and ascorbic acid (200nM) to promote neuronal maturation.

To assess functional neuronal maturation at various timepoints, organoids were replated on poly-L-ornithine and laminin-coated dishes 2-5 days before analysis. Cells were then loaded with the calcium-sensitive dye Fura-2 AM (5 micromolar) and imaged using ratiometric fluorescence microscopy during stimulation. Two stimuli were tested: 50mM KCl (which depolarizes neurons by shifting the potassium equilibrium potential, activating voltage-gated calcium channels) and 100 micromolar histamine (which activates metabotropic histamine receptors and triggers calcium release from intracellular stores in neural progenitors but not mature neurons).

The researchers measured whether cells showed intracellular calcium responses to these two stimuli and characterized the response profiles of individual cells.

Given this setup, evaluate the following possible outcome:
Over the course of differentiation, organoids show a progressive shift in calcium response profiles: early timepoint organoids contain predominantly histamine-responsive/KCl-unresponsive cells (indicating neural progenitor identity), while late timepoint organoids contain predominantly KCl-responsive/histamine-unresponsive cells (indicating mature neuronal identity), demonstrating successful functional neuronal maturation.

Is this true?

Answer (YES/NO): YES